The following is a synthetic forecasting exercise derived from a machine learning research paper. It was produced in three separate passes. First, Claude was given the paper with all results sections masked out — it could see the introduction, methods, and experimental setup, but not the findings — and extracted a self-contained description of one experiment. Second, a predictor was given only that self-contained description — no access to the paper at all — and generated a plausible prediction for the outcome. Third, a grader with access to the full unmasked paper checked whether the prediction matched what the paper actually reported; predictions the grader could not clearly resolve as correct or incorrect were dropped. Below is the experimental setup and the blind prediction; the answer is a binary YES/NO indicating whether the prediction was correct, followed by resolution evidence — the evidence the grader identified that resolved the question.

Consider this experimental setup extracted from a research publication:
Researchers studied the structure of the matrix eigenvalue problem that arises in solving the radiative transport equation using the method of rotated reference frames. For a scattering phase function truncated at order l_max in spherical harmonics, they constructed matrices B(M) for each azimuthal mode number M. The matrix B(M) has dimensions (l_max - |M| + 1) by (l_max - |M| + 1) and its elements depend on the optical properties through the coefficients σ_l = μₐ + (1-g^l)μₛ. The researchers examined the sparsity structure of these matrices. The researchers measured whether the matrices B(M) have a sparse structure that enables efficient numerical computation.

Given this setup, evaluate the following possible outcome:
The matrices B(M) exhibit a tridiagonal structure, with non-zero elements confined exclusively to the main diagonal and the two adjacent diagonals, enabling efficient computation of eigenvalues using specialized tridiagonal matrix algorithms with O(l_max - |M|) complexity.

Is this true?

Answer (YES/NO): NO